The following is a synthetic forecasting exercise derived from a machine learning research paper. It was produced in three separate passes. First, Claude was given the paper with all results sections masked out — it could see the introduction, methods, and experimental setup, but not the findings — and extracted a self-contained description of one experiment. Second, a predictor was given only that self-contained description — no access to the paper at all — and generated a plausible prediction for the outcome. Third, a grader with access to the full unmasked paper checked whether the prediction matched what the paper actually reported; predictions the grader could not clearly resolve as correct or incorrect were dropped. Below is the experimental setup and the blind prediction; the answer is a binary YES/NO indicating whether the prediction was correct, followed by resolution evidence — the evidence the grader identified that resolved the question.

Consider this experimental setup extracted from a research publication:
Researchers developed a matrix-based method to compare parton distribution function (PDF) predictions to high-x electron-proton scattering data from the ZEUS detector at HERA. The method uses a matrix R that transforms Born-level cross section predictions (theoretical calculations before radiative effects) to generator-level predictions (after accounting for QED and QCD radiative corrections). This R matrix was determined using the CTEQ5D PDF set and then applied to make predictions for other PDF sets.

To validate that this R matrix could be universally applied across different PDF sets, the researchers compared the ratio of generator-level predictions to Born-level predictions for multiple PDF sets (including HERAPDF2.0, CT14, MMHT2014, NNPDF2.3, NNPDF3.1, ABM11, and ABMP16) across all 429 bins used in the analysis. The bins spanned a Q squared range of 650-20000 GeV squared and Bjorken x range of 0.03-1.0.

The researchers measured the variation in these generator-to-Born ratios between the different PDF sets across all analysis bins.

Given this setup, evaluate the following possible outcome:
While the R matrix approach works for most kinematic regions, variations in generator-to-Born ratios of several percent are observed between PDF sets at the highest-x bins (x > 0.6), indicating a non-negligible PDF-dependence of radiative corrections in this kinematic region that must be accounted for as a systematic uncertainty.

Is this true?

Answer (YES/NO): NO